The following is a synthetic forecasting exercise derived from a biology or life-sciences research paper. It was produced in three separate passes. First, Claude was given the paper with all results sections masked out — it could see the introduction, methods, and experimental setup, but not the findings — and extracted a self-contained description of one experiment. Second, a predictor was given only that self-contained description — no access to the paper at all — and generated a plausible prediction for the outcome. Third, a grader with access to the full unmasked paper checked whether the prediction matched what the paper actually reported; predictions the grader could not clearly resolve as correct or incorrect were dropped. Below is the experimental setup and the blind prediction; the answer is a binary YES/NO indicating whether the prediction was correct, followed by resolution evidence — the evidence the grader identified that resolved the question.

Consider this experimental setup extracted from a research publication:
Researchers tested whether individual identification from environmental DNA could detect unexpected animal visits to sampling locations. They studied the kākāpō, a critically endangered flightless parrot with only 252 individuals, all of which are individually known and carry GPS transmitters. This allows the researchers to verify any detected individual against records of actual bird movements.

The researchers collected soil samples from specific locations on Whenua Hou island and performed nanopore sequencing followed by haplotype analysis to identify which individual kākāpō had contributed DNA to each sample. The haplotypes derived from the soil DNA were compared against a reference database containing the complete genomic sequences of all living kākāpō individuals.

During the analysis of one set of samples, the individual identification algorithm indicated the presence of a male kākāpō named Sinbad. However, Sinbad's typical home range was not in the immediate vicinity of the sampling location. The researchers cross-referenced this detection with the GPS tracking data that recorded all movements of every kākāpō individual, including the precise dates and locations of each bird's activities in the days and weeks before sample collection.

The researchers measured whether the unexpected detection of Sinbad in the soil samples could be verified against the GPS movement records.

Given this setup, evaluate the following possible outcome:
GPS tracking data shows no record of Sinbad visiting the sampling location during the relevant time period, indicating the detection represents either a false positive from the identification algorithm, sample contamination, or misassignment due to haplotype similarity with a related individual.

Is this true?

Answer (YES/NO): NO